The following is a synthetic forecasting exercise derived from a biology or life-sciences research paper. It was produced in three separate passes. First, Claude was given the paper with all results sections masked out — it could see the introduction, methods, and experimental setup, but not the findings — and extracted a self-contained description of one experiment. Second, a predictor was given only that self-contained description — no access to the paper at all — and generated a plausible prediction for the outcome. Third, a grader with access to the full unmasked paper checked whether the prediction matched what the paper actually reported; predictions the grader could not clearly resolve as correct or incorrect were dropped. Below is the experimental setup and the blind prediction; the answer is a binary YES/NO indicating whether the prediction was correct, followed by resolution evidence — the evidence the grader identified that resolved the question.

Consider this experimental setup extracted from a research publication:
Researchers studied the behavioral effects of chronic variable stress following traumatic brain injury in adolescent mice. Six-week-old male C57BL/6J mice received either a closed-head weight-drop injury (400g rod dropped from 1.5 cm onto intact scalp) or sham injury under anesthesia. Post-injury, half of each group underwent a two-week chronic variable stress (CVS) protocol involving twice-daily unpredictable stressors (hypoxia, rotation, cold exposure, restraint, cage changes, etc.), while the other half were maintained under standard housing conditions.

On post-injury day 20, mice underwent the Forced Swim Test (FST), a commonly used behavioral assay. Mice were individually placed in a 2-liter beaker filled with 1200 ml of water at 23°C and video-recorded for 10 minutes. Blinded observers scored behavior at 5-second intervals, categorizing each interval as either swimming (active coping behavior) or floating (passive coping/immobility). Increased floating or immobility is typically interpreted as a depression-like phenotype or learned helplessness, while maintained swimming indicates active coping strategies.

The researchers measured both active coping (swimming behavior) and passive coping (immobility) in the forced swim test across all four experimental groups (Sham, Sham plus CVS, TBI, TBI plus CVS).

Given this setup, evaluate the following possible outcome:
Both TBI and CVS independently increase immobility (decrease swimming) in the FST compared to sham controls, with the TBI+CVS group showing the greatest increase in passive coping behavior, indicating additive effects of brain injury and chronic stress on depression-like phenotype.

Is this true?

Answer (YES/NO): NO